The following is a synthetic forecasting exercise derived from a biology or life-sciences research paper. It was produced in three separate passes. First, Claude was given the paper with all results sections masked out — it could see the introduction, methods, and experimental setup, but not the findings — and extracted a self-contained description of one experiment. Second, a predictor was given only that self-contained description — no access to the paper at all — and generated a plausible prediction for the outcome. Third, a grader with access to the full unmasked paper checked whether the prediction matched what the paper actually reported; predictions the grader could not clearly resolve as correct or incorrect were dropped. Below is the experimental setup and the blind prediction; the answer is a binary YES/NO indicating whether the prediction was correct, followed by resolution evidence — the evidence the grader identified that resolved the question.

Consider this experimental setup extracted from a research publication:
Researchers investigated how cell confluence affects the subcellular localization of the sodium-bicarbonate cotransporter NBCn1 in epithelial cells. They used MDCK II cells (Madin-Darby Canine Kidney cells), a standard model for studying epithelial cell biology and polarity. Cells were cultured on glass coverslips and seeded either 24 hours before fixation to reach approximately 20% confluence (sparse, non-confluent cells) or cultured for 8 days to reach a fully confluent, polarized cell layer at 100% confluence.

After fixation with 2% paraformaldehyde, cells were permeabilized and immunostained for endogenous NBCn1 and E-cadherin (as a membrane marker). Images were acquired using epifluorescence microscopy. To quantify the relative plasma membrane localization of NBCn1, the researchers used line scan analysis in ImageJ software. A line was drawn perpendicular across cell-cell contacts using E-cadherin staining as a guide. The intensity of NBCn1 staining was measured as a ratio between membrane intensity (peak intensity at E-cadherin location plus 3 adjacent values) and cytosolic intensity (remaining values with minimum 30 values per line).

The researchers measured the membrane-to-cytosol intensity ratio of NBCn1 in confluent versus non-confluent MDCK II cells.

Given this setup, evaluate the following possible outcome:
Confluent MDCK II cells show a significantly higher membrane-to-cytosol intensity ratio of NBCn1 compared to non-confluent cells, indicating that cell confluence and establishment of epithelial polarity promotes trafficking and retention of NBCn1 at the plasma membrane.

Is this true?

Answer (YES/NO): YES